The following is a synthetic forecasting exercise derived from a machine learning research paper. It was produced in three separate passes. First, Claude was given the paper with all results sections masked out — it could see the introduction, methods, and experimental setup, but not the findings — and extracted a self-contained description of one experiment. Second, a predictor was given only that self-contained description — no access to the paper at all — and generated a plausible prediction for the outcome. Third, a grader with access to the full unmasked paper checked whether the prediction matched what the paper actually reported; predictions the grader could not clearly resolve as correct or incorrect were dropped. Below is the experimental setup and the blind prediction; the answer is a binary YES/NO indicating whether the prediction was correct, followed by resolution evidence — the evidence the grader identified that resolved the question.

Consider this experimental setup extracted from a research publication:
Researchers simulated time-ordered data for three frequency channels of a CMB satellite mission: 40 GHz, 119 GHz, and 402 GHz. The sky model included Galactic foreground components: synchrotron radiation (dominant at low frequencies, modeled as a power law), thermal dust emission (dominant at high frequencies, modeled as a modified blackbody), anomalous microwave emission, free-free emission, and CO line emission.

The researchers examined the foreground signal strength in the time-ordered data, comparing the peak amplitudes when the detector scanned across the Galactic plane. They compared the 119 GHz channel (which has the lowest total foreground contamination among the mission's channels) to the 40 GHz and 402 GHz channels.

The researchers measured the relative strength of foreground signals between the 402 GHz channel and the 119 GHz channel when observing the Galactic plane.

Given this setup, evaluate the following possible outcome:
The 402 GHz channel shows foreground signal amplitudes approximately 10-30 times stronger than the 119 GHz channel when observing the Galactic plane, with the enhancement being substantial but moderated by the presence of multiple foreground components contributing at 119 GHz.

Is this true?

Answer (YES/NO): NO